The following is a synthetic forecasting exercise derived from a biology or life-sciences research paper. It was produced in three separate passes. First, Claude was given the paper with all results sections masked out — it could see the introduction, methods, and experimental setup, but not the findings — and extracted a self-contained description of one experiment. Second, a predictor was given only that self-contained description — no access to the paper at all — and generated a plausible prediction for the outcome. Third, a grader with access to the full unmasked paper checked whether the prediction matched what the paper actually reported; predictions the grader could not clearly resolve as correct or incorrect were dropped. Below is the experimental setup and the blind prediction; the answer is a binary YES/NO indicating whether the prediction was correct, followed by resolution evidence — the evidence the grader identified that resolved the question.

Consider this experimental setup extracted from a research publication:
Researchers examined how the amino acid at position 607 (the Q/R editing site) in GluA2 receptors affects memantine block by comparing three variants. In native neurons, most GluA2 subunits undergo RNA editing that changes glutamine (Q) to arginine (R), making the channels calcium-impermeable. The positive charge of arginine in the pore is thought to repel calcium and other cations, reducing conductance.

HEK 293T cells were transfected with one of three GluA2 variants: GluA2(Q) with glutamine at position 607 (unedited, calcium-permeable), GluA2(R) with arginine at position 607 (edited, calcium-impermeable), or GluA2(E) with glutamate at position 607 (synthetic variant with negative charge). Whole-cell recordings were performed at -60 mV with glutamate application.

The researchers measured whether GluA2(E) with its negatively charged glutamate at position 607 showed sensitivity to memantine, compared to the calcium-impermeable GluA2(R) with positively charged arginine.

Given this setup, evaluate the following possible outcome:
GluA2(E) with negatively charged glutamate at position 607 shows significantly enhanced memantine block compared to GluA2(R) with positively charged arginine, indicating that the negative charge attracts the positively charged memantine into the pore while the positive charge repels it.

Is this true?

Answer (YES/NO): YES